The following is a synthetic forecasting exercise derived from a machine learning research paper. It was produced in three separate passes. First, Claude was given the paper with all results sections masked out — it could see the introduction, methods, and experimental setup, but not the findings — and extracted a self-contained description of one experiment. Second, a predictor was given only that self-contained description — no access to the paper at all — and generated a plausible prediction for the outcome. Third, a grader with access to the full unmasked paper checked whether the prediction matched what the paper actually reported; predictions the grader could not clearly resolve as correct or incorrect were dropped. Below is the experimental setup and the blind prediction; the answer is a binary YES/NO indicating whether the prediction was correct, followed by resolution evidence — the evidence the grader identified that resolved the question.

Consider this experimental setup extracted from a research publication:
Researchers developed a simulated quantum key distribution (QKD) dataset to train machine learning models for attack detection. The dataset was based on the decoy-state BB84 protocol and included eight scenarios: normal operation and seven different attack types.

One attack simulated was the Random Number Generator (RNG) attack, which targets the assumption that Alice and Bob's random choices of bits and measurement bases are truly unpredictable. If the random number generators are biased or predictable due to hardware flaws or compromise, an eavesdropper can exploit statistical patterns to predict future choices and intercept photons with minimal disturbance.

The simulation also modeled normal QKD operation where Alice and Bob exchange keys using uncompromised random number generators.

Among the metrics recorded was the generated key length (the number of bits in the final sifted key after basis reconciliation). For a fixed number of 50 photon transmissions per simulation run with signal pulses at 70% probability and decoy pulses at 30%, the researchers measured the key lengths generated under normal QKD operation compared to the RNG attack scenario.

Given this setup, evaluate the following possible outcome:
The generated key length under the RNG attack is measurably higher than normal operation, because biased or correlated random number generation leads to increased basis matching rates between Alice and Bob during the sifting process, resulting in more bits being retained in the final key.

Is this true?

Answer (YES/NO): YES